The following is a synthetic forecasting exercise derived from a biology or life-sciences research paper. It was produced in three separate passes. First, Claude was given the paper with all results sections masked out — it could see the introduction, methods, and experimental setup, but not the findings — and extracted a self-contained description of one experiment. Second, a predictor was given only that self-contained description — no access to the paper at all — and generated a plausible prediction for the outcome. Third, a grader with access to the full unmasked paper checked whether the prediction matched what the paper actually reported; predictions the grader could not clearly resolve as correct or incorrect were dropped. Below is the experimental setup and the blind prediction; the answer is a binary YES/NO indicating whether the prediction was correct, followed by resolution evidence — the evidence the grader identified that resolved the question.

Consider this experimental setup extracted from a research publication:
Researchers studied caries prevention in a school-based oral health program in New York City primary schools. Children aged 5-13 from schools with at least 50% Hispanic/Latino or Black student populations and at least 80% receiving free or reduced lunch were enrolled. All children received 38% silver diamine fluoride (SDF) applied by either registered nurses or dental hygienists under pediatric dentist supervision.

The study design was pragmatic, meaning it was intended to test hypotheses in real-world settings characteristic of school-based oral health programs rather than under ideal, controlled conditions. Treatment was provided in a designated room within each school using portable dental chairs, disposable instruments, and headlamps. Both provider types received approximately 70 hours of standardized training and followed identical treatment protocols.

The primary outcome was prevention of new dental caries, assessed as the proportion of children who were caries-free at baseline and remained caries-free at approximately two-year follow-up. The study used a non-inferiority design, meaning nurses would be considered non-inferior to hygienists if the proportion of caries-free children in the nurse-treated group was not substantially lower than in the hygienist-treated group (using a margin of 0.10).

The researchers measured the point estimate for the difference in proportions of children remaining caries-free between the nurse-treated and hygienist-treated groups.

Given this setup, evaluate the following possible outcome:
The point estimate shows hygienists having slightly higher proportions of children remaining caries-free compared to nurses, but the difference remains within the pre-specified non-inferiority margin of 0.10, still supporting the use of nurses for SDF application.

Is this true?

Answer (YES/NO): YES